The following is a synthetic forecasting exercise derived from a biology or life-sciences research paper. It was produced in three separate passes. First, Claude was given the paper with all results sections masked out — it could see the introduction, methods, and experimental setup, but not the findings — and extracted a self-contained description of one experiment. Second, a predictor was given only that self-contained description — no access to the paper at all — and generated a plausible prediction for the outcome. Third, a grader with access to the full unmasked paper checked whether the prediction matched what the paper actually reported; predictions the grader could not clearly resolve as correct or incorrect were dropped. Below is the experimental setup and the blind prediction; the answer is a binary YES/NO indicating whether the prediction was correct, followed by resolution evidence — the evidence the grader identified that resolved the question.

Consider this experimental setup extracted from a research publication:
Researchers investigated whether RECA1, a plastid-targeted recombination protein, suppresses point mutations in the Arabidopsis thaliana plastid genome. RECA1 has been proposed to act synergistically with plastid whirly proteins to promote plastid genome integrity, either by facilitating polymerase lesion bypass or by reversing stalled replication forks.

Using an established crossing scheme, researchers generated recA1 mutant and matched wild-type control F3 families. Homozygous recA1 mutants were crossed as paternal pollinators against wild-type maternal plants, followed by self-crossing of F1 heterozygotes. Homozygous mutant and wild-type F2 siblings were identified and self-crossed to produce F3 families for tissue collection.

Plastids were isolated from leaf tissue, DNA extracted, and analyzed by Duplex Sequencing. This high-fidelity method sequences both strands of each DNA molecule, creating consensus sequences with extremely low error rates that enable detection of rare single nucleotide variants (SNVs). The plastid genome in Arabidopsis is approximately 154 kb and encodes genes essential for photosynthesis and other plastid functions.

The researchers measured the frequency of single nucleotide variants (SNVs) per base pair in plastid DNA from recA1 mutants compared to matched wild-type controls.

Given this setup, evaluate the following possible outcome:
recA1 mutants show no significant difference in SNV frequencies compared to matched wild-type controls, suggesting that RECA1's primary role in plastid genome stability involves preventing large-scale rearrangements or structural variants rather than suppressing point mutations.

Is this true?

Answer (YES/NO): NO